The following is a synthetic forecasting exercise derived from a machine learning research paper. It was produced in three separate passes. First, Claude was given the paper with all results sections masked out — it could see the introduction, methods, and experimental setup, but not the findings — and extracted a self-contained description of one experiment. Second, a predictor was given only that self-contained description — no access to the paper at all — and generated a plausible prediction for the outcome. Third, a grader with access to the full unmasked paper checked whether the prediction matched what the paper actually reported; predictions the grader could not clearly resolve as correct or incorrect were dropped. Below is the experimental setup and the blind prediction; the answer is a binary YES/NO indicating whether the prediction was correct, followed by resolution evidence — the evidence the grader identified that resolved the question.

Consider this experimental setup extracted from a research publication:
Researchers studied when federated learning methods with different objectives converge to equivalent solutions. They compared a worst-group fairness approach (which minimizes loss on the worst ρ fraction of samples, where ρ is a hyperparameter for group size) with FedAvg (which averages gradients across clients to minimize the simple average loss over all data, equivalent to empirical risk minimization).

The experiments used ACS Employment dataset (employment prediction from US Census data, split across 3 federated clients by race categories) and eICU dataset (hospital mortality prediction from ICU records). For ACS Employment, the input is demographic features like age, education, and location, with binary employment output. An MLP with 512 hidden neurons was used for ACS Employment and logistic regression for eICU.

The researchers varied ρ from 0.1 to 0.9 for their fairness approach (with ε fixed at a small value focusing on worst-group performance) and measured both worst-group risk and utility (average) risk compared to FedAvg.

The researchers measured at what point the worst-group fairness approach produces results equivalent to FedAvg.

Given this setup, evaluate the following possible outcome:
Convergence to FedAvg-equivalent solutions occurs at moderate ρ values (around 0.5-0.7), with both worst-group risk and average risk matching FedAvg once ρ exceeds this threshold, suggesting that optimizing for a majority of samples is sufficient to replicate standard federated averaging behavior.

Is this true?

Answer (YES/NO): NO